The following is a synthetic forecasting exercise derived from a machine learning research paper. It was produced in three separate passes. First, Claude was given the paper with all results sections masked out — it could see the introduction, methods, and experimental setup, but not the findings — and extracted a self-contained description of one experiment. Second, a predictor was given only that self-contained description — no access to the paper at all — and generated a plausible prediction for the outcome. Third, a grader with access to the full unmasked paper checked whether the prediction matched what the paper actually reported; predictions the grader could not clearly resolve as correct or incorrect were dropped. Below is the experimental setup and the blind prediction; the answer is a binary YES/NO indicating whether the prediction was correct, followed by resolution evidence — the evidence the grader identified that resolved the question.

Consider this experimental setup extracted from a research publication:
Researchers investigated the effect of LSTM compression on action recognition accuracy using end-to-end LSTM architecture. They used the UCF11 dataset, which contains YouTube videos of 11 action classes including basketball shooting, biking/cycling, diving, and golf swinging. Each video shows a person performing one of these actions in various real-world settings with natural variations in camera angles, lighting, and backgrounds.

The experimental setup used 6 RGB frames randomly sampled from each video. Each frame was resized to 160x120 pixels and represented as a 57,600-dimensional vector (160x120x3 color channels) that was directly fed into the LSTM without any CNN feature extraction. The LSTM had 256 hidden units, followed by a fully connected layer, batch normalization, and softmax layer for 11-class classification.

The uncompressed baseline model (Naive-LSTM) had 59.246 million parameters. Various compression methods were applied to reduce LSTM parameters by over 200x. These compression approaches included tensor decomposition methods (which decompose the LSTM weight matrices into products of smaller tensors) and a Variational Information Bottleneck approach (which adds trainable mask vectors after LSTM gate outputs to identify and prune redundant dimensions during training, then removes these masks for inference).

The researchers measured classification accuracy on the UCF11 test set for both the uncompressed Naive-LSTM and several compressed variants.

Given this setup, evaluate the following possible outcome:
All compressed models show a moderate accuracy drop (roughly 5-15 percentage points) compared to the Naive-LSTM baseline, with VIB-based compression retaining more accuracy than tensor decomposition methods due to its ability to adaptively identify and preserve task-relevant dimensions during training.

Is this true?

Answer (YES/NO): NO